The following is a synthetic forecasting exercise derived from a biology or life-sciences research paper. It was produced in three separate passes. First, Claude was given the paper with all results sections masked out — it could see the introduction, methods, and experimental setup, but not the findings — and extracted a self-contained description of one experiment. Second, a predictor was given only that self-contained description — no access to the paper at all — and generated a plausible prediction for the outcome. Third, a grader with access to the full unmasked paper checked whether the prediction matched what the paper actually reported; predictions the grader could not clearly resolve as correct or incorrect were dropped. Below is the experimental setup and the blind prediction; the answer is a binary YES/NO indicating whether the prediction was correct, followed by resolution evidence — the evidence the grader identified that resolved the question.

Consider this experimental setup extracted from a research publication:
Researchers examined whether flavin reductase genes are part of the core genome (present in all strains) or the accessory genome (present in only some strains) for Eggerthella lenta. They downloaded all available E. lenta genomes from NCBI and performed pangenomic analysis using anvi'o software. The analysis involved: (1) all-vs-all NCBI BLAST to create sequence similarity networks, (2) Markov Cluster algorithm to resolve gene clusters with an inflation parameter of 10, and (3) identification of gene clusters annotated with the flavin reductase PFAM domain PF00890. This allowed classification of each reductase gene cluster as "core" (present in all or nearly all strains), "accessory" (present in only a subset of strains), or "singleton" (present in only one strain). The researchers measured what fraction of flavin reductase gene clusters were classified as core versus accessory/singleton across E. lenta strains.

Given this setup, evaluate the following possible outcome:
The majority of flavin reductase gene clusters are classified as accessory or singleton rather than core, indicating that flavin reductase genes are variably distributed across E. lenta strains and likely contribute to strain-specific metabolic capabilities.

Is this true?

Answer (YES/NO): YES